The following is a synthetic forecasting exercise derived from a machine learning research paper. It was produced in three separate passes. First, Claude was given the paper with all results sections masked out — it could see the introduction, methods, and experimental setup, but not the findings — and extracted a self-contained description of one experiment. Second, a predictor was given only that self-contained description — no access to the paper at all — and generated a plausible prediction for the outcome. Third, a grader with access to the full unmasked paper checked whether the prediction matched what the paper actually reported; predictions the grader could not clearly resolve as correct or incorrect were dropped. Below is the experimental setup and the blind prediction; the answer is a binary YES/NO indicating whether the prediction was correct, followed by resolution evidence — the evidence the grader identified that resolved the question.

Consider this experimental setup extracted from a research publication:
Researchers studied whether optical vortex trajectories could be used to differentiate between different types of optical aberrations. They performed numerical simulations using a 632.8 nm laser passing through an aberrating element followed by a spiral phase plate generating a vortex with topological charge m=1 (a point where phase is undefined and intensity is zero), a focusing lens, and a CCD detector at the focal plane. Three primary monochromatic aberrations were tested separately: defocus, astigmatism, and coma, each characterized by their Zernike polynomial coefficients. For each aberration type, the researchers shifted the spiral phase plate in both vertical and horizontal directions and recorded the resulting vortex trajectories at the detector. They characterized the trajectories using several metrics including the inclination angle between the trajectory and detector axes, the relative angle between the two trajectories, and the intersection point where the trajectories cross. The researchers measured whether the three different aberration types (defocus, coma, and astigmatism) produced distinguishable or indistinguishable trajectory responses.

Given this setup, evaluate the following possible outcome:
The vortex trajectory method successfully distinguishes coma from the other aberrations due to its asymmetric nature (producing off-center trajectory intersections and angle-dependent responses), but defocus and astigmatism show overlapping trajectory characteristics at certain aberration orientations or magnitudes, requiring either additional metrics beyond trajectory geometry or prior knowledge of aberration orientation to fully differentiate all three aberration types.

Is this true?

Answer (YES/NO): NO